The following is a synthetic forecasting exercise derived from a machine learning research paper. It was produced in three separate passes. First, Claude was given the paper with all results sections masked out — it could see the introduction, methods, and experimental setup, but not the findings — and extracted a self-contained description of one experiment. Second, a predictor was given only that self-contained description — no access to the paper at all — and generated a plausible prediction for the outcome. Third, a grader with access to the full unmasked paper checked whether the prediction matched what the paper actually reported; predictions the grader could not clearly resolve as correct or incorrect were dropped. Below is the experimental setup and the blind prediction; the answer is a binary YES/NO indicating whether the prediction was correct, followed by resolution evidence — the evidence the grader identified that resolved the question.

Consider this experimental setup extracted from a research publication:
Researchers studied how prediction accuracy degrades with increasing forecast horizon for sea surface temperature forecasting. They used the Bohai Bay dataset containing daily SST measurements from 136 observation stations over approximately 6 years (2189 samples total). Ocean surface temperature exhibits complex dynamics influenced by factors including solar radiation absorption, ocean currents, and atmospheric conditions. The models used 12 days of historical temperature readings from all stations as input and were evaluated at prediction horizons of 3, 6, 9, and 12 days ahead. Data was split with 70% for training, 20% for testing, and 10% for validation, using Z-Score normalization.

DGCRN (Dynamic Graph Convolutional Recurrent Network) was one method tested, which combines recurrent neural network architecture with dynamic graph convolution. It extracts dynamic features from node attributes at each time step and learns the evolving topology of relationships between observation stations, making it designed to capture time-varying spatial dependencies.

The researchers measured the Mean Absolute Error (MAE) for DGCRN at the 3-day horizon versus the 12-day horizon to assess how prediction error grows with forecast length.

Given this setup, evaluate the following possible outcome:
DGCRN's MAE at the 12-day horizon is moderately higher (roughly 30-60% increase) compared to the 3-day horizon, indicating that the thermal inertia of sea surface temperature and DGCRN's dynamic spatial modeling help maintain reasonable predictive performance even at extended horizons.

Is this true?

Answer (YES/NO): NO